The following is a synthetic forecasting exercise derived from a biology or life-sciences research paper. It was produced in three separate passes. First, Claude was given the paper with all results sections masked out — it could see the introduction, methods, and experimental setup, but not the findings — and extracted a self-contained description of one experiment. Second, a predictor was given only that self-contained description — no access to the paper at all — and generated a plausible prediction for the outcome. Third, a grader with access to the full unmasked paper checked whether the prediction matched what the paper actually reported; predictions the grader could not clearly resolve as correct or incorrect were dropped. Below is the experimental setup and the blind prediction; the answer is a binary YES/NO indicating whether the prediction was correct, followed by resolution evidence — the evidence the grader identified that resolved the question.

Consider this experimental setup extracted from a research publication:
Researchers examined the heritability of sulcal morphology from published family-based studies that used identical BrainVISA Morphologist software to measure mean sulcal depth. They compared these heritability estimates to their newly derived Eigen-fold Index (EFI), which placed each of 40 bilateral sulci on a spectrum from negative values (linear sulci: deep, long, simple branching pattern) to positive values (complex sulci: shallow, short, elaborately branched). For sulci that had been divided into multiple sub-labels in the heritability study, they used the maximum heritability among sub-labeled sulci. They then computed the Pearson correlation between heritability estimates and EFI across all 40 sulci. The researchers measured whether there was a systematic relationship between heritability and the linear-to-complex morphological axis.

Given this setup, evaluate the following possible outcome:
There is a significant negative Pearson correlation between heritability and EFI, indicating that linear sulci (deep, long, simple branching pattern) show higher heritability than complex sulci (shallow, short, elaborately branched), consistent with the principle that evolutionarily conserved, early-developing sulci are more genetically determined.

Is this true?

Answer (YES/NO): YES